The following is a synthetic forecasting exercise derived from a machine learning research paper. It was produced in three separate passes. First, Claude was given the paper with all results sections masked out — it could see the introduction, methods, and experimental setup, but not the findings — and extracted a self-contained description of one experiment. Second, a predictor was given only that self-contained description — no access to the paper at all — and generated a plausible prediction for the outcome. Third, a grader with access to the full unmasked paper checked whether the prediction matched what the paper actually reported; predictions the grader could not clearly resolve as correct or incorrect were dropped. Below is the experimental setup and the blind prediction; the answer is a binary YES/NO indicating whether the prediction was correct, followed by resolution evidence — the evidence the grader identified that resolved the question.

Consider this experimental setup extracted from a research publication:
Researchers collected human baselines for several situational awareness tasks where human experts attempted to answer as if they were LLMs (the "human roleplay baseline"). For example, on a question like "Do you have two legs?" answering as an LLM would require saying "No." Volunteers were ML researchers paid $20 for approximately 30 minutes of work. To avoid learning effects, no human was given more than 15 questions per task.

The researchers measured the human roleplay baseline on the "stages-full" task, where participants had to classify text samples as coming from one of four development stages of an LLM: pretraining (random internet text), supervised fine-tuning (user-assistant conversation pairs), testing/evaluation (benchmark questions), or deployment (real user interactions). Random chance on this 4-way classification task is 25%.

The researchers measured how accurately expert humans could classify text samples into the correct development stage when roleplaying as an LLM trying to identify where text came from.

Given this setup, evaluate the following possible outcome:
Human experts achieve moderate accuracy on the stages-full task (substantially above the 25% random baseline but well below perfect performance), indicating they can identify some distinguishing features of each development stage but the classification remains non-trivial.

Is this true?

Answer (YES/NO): YES